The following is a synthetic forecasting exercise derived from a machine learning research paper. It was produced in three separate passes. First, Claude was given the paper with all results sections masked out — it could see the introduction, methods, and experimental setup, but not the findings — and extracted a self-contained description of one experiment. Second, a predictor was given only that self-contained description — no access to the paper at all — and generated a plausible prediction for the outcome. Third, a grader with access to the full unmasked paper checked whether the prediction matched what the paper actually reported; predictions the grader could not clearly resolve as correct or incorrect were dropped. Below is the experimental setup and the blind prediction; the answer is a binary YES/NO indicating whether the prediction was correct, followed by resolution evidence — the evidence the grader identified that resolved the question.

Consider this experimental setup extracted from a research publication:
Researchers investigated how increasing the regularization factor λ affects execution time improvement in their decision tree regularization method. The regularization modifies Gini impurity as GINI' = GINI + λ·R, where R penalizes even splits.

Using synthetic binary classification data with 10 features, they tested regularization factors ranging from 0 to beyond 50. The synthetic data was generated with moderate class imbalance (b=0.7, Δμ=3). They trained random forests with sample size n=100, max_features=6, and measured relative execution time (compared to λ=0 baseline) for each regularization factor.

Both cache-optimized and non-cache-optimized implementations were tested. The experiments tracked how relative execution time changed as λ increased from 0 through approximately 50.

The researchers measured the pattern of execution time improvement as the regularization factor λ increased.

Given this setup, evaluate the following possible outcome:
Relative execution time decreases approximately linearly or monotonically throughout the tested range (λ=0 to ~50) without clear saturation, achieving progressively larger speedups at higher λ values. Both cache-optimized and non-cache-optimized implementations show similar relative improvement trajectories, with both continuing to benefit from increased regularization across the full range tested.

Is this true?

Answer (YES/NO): NO